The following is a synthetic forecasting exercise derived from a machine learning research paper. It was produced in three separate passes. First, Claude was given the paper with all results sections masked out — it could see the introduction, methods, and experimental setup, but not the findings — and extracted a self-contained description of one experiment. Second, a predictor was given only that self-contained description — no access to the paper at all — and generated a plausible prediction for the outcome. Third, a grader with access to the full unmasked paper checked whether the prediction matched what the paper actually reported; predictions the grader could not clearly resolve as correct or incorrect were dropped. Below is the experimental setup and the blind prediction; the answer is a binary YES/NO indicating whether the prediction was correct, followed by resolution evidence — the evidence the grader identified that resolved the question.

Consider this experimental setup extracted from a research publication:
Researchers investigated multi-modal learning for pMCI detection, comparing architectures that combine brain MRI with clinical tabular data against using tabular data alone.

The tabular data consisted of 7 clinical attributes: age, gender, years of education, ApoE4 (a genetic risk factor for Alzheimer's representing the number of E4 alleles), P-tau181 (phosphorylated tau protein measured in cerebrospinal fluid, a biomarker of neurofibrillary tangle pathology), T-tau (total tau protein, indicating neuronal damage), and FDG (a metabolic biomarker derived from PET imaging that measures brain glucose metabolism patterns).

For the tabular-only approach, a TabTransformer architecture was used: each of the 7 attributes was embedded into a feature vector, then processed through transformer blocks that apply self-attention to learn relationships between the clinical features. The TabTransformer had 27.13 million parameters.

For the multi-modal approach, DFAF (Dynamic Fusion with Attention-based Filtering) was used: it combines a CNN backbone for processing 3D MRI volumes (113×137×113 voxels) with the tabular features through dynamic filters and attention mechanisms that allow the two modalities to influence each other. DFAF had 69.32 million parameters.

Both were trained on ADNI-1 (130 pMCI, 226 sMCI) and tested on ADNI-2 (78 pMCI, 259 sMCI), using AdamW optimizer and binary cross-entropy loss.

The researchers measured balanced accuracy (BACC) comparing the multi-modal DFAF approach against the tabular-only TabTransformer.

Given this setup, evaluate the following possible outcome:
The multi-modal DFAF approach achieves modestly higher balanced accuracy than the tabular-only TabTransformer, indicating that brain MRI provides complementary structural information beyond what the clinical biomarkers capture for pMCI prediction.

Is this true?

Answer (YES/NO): NO